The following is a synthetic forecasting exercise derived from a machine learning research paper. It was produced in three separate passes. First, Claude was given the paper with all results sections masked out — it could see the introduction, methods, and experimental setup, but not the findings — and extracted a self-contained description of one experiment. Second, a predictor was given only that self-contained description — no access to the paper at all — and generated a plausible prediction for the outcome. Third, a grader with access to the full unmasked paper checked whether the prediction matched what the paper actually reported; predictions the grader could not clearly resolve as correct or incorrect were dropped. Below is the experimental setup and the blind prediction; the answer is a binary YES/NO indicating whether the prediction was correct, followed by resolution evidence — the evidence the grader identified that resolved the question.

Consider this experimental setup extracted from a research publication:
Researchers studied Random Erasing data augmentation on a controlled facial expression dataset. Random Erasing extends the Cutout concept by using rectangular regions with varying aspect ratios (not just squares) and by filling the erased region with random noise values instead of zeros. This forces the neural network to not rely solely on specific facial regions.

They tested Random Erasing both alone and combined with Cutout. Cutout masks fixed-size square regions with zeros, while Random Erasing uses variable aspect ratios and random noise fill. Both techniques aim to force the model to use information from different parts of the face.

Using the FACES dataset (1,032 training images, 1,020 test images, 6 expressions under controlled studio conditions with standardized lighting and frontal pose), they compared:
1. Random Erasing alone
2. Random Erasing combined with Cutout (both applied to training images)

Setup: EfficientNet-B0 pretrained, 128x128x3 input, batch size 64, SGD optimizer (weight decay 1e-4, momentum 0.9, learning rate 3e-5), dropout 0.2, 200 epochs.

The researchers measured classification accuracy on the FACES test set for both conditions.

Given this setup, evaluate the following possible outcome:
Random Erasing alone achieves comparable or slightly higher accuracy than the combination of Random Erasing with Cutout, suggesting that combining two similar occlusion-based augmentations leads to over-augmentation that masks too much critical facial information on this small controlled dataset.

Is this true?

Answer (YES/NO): NO